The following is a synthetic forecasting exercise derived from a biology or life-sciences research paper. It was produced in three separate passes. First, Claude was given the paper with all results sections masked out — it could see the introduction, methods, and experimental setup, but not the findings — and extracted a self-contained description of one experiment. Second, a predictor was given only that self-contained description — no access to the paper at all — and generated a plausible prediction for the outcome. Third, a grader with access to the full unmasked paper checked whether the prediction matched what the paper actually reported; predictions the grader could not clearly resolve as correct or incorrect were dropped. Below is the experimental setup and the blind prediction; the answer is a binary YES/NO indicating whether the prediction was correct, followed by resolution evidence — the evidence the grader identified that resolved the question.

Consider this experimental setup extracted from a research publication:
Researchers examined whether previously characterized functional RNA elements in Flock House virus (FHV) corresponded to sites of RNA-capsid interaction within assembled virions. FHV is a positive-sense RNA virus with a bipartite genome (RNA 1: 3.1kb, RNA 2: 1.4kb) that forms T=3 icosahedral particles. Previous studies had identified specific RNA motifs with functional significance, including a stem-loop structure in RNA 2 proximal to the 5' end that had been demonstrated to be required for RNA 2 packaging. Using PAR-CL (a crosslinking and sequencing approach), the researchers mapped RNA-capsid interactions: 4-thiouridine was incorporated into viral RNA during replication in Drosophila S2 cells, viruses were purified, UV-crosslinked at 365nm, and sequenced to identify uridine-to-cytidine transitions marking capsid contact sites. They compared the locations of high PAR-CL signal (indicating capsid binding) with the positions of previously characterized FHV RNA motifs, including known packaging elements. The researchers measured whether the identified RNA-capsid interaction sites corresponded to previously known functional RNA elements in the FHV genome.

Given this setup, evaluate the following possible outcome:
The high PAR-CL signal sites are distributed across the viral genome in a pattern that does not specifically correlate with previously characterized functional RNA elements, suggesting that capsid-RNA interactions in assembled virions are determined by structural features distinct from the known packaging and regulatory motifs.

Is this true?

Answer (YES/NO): NO